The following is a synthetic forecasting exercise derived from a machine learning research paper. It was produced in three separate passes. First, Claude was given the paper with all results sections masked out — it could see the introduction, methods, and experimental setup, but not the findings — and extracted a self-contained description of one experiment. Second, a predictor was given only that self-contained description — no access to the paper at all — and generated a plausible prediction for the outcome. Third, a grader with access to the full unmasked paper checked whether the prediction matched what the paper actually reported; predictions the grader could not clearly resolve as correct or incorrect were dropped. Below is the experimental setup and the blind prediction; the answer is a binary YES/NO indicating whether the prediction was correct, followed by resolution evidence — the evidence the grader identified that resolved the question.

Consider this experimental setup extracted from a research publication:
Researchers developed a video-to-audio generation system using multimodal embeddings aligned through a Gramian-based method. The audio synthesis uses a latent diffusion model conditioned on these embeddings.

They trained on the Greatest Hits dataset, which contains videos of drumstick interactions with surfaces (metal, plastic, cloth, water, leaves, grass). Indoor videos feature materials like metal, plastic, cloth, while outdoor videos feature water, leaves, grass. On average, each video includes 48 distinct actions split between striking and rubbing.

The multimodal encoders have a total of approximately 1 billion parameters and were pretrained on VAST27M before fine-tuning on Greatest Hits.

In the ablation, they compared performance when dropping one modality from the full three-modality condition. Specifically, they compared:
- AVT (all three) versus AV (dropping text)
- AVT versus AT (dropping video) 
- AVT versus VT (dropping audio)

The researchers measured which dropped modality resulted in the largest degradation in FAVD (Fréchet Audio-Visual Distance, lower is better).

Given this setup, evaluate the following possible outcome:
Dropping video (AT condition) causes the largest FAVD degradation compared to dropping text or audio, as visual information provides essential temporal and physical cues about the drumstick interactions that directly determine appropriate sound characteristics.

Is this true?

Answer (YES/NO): NO